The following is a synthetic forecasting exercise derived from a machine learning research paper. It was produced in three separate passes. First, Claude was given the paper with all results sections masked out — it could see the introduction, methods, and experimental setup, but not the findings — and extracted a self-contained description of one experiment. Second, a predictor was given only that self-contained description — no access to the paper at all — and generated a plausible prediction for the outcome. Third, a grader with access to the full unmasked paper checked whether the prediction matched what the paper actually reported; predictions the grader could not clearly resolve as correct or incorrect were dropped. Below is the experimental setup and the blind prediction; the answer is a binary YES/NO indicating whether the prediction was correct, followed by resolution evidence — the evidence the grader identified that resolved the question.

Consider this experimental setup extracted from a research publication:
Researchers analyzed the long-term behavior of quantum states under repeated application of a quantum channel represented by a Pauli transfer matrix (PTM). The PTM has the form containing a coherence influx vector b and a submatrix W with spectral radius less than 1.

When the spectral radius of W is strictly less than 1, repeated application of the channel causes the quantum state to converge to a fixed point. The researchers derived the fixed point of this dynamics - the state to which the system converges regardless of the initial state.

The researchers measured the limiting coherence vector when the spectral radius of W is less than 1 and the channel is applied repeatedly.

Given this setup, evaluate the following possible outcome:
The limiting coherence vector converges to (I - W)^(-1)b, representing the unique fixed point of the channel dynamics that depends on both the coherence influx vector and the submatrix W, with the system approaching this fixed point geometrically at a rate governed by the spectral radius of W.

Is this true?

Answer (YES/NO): YES